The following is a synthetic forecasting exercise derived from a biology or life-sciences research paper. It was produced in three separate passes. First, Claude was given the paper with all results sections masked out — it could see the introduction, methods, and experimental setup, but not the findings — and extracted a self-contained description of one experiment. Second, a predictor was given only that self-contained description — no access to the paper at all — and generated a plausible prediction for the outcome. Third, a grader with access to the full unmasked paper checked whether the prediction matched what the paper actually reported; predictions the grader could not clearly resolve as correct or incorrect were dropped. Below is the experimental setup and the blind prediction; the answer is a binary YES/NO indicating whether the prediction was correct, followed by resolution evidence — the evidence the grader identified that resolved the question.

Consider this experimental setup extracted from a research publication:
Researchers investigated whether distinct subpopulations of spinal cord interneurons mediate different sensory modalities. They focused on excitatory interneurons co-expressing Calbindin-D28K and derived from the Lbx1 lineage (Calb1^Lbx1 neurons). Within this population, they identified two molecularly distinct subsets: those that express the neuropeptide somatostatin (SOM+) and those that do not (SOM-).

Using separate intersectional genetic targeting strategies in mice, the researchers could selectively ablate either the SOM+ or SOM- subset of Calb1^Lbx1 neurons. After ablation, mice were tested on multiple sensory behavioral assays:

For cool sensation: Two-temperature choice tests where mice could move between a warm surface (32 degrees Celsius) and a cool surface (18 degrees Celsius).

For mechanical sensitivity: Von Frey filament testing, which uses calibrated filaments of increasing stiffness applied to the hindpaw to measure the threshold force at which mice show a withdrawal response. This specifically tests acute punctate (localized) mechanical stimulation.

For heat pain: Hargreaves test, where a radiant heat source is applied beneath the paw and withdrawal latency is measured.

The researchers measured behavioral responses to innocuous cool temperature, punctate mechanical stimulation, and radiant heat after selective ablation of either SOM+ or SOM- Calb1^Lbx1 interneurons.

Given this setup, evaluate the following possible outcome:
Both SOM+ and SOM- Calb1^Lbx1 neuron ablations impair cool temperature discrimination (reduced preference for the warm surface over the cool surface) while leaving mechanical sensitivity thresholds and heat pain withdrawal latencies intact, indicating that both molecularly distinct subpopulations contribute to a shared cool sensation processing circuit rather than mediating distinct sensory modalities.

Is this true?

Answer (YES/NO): NO